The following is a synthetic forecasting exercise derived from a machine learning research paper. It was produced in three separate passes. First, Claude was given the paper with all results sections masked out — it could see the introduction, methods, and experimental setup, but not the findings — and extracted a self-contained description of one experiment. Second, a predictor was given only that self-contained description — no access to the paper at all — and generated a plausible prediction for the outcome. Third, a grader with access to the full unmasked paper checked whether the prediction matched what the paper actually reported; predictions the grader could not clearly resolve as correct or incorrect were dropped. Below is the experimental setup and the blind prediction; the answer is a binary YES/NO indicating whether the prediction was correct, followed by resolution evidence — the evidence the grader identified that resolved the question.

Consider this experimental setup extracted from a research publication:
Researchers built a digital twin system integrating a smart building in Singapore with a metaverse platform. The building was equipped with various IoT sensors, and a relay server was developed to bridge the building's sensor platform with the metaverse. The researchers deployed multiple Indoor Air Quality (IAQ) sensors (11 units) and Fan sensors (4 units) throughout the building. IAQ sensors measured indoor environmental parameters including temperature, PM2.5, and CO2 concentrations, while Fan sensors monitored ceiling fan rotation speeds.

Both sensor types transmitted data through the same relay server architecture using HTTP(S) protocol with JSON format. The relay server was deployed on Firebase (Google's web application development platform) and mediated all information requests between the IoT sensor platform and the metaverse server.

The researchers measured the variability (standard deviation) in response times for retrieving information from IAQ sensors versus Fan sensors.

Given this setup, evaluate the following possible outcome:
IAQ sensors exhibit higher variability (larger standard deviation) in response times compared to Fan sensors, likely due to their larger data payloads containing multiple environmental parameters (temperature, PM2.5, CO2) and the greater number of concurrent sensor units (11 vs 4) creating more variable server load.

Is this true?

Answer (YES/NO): YES